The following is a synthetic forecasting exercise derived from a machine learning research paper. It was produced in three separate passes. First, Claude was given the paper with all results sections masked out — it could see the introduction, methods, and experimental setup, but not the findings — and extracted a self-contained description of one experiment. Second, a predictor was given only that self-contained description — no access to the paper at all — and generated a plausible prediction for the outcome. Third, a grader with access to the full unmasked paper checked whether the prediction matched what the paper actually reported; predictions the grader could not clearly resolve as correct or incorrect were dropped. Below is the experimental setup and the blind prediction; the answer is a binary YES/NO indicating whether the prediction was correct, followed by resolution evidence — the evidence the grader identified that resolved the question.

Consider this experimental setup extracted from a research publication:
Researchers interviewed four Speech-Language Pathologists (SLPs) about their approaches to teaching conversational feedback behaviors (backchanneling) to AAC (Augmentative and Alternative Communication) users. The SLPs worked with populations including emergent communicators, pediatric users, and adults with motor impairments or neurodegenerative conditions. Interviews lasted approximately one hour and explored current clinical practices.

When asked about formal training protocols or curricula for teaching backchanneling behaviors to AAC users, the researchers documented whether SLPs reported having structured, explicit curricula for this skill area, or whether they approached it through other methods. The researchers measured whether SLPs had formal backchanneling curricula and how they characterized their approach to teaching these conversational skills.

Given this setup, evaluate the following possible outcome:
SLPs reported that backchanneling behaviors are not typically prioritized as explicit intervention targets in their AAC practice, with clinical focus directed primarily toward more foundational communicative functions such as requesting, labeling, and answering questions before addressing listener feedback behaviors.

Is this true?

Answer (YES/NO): YES